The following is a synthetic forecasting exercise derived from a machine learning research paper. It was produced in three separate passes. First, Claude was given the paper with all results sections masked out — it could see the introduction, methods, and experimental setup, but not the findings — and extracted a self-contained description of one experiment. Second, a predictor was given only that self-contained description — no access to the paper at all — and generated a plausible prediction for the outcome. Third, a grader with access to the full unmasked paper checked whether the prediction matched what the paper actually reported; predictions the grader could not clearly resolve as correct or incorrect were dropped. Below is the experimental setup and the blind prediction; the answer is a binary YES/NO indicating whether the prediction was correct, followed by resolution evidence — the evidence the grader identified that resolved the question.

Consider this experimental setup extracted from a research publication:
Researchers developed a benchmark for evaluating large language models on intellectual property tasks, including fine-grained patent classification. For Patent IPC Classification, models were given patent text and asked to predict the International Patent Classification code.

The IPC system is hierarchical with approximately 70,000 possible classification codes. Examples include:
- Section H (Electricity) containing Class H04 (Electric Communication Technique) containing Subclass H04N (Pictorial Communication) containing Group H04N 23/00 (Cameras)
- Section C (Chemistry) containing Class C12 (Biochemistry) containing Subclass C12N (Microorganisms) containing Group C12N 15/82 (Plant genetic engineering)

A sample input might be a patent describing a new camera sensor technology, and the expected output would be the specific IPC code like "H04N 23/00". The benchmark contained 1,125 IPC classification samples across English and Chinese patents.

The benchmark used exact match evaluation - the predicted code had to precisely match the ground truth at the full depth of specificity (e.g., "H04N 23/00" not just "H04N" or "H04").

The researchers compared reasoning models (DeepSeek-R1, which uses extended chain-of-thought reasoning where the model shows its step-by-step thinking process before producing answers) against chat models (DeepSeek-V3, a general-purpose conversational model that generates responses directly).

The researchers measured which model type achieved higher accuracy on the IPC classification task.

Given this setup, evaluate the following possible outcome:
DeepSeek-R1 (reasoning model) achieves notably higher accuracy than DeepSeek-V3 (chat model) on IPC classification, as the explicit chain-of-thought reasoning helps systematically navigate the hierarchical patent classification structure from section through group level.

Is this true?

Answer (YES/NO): NO